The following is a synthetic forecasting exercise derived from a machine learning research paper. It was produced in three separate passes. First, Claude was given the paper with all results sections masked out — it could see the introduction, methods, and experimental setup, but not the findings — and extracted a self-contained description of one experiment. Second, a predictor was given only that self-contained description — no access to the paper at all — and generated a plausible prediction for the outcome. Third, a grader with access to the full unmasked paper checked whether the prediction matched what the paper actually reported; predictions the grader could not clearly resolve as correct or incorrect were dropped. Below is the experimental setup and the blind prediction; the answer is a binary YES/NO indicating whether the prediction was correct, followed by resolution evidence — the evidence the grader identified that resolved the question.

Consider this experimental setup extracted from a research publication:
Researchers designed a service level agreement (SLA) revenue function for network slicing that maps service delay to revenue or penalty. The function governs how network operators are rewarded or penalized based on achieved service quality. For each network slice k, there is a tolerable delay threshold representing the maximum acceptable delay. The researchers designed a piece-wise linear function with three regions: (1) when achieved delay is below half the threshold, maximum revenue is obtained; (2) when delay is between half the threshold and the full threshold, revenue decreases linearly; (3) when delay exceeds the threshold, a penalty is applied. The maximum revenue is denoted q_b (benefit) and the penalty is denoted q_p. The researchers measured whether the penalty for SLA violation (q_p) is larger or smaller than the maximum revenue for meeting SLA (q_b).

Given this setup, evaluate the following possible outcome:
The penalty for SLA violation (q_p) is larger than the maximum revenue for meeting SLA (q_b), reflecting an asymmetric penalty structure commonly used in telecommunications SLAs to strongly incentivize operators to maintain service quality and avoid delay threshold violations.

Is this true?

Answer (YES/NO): YES